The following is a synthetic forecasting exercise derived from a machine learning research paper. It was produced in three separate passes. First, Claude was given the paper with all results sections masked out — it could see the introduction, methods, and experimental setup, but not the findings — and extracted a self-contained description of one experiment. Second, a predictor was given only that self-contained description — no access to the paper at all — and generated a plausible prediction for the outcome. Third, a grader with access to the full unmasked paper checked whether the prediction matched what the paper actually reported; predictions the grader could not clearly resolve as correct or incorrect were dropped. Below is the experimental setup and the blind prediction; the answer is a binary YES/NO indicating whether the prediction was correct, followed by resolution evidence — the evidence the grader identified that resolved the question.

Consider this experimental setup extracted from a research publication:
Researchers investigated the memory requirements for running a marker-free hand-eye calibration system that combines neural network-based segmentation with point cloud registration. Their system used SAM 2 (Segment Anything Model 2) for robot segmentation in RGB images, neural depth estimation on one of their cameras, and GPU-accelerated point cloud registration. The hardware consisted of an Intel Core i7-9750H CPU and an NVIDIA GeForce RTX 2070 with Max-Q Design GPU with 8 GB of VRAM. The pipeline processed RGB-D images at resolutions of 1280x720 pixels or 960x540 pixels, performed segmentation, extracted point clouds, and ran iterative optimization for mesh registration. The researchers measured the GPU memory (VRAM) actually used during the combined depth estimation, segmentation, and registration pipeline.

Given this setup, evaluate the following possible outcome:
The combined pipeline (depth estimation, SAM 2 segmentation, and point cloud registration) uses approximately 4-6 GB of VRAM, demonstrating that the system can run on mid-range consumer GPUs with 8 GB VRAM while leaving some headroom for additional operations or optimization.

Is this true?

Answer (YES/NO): NO